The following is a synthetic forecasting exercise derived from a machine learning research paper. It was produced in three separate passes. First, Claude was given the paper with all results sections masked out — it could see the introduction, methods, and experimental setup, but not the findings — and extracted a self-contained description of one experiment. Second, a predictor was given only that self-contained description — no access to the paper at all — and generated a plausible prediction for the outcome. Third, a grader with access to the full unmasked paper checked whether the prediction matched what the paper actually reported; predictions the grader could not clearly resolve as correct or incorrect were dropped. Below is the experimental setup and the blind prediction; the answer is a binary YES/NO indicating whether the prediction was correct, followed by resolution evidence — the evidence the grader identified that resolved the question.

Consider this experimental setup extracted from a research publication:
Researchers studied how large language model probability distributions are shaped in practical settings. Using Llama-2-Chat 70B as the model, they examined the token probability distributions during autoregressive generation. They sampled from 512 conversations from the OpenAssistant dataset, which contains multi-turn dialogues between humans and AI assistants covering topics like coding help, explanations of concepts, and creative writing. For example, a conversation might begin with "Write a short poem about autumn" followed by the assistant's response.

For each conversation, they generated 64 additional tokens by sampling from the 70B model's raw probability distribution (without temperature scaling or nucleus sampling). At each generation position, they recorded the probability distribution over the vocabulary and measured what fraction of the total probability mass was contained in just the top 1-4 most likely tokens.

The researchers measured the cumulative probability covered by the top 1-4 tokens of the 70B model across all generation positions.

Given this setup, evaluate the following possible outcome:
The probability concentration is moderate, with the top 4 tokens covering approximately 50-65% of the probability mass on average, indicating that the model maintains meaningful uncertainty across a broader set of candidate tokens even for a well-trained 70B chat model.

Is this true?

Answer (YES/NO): NO